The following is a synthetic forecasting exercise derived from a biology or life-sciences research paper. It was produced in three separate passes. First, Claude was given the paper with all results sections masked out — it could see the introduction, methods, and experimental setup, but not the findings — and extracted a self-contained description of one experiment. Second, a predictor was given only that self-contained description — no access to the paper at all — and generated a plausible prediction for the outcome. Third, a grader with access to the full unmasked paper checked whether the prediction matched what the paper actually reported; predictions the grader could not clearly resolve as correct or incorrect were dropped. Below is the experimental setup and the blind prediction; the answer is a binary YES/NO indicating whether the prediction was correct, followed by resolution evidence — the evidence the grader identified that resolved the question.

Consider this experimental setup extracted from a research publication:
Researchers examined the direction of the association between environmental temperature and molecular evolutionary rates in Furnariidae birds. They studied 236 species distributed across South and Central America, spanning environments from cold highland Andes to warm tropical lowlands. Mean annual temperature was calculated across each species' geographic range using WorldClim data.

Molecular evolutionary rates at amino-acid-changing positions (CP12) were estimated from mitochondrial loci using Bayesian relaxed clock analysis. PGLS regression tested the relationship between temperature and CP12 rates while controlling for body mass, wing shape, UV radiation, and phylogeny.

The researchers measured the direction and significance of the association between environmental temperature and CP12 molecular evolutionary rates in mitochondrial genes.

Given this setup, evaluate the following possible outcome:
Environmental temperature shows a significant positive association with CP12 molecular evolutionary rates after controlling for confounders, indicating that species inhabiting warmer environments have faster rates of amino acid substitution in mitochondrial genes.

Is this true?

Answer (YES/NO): NO